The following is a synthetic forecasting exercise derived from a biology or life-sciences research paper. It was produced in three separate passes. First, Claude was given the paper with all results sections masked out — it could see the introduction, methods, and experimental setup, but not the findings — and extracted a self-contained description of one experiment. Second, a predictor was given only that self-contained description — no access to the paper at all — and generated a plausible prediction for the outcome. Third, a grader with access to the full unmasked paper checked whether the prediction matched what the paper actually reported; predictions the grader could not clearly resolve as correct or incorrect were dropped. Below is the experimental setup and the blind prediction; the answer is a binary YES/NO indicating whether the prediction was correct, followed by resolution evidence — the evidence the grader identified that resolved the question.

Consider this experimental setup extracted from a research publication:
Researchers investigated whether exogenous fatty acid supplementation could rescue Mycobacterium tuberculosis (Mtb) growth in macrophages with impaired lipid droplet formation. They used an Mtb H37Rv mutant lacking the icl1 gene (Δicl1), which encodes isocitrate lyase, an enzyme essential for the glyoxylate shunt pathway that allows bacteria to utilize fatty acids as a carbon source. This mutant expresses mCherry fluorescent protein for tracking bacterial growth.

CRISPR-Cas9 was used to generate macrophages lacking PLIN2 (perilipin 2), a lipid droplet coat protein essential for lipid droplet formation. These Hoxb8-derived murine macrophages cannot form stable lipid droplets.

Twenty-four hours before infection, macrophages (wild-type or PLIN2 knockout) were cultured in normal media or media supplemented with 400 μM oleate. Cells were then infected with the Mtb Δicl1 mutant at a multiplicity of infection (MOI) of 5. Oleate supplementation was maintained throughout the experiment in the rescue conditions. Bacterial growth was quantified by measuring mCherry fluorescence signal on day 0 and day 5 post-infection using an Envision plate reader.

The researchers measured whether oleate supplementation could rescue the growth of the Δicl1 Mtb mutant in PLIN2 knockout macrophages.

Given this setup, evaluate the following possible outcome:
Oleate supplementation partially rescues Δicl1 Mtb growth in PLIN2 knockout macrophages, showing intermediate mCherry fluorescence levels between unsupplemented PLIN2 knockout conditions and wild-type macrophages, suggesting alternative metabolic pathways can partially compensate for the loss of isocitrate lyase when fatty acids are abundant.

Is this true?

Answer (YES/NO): NO